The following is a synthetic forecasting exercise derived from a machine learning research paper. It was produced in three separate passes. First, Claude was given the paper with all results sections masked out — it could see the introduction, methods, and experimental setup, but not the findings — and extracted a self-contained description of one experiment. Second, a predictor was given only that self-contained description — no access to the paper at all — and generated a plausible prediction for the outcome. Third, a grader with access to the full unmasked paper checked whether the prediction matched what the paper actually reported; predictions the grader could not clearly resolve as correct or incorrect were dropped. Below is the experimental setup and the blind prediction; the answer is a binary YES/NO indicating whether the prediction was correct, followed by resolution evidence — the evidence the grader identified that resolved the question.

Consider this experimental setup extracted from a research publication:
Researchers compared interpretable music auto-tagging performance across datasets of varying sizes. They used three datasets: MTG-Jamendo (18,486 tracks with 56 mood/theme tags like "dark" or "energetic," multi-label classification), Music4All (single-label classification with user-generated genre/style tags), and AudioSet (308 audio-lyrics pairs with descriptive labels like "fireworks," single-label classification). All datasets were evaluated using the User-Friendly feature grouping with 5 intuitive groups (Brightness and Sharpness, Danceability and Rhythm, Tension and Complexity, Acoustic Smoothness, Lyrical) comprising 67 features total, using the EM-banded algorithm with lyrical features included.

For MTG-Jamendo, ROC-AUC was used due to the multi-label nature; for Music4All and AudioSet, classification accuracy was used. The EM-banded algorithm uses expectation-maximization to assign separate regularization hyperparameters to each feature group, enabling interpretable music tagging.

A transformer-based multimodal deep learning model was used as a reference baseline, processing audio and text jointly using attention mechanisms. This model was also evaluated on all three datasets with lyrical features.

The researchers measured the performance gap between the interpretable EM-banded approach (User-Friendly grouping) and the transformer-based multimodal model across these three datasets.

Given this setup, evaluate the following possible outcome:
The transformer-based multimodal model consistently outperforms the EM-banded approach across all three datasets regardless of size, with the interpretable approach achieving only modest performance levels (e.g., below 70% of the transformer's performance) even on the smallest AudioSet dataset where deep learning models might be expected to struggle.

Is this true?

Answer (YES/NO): NO